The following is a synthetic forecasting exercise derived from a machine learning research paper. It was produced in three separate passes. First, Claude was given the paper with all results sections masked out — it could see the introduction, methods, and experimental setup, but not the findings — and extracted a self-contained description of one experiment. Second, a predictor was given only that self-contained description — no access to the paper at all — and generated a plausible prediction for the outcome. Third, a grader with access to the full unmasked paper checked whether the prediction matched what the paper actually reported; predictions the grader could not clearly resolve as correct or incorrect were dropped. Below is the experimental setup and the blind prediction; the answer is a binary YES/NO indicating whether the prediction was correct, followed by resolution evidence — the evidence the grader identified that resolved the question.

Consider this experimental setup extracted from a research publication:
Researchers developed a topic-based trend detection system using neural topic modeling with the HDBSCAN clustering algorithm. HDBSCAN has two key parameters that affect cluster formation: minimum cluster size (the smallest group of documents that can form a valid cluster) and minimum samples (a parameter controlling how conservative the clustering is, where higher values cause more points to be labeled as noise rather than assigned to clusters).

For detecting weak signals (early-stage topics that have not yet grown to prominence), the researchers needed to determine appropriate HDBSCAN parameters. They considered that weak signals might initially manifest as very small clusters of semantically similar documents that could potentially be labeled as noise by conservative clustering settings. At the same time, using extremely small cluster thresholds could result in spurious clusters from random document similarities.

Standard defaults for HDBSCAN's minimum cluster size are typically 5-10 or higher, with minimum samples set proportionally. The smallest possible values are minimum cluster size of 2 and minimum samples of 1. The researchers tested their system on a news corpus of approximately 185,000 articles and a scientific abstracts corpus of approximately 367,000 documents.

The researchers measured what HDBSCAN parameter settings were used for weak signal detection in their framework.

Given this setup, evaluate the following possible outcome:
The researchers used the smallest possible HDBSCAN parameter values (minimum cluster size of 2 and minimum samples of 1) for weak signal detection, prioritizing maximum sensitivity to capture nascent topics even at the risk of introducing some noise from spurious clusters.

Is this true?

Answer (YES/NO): YES